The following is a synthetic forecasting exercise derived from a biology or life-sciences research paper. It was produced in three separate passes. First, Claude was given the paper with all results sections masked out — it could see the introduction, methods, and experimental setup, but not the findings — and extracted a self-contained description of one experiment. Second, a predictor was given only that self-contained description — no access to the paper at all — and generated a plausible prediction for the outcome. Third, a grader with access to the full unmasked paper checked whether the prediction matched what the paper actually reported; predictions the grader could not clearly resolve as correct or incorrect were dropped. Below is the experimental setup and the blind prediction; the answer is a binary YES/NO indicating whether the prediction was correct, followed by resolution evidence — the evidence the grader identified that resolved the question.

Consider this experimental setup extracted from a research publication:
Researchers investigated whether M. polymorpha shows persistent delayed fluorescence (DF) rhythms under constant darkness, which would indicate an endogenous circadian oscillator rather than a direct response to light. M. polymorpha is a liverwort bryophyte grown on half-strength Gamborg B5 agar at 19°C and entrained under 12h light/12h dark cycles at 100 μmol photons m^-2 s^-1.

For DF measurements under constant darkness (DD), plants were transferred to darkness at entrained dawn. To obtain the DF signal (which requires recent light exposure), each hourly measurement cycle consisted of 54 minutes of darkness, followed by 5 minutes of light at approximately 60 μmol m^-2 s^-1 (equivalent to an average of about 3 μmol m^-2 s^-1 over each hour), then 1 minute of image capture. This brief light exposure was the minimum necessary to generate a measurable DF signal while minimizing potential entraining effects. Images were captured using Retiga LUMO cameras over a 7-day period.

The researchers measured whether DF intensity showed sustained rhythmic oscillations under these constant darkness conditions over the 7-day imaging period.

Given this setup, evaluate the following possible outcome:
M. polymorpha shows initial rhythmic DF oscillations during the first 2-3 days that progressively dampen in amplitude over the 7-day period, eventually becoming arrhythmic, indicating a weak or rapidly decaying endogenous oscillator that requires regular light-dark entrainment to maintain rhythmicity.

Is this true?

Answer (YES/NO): NO